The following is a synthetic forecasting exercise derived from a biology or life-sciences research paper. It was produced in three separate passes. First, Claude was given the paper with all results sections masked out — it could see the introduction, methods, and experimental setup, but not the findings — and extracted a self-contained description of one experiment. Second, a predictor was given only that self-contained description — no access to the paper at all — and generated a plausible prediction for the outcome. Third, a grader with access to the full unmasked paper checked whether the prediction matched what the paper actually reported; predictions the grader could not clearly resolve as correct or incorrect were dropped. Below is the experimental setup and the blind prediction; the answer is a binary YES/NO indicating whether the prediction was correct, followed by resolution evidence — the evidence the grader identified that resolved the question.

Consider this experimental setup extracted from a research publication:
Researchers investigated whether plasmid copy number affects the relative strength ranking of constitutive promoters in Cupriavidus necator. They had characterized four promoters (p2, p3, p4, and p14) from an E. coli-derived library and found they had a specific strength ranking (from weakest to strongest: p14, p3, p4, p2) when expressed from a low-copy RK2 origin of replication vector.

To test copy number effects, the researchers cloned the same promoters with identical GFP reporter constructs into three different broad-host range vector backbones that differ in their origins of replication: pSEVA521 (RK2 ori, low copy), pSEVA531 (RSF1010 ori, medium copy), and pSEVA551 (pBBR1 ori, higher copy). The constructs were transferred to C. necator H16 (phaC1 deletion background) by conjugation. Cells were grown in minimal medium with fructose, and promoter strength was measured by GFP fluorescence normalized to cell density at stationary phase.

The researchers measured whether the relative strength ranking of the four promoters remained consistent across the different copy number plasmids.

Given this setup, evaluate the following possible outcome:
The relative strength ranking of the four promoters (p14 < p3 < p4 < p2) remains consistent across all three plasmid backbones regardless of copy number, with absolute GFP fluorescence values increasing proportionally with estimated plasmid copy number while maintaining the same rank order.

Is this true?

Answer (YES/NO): NO